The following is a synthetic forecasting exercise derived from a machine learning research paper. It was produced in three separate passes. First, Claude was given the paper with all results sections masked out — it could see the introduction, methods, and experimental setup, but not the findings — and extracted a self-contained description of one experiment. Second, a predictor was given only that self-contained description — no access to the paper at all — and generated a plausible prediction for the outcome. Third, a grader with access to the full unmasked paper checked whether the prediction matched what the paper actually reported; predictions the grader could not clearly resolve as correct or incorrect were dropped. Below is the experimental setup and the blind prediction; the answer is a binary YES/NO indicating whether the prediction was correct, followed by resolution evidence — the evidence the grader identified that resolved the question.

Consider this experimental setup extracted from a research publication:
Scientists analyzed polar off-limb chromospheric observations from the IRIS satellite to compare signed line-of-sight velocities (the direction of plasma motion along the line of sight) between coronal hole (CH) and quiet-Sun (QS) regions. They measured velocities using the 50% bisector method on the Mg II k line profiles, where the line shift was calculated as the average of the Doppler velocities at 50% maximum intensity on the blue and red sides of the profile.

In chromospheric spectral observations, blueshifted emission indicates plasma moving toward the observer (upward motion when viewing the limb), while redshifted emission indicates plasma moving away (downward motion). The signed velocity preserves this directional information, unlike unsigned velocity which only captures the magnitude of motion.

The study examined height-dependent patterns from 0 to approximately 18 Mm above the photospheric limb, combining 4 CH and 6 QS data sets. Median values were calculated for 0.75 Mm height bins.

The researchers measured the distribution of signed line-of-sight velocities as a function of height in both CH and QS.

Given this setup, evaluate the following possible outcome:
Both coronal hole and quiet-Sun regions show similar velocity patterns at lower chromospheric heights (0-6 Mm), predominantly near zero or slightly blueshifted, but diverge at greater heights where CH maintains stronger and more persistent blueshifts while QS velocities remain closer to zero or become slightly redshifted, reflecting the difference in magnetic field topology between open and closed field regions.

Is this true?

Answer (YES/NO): NO